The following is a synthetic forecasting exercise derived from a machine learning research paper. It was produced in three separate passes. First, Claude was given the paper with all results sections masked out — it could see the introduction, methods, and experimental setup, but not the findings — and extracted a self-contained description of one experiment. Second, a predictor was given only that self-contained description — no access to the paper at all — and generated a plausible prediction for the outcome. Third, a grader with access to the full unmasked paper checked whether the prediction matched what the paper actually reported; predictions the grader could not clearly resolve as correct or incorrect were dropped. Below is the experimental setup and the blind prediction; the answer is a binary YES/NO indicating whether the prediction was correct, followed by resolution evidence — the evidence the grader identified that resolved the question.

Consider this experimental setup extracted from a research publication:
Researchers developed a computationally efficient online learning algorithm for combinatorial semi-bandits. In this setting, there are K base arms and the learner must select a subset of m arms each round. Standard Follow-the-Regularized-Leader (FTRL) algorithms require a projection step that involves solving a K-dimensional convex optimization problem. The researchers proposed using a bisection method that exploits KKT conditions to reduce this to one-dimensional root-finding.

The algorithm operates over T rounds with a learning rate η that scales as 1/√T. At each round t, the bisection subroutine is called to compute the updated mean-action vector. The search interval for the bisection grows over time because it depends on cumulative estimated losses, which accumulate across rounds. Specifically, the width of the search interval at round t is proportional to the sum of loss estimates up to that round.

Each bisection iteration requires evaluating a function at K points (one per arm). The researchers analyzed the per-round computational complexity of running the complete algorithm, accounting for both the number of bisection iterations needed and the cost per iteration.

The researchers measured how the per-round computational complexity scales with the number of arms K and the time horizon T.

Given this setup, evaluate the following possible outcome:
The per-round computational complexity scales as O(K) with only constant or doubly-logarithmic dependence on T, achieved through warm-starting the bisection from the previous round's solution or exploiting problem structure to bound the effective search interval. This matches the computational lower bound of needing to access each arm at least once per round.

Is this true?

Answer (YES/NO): NO